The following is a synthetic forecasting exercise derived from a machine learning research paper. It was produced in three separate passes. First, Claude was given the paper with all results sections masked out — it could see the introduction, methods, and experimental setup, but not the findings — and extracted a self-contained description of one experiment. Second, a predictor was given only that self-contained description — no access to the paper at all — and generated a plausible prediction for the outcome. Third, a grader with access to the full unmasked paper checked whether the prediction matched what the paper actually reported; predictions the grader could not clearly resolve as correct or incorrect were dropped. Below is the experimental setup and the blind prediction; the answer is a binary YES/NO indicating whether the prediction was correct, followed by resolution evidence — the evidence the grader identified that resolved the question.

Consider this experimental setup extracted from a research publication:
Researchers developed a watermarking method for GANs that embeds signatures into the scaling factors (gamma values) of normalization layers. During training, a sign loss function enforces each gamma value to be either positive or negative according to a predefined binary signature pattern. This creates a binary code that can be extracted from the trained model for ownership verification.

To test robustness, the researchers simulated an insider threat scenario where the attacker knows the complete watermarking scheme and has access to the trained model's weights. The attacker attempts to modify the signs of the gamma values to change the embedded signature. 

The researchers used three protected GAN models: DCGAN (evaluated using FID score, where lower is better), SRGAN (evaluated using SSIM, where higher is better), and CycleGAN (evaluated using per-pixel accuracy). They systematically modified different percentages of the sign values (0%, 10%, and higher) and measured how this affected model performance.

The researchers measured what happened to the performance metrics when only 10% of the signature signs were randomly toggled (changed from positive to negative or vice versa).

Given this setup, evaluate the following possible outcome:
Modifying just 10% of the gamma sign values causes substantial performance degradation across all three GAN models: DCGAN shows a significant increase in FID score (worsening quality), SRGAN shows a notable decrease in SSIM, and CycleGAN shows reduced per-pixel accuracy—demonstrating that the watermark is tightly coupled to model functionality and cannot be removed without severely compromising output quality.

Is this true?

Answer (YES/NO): YES